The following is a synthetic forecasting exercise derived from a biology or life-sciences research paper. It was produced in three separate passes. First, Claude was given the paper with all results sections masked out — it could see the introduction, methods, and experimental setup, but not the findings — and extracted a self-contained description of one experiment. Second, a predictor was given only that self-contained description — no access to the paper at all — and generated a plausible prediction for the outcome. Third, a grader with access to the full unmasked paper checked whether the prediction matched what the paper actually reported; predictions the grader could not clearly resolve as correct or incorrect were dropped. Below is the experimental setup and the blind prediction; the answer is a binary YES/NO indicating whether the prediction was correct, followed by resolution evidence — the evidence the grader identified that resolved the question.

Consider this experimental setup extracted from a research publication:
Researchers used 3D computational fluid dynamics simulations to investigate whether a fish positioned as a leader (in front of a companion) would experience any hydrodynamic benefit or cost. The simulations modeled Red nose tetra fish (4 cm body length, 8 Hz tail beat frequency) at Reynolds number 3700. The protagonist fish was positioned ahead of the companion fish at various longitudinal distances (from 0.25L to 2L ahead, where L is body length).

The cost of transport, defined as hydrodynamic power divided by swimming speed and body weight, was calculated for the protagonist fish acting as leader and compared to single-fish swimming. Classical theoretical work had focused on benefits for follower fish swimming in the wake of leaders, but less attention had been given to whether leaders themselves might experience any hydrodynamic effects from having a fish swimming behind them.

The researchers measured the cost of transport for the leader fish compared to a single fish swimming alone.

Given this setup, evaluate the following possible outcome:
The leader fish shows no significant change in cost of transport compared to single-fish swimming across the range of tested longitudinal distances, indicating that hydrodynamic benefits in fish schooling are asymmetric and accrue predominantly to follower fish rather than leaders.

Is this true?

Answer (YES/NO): NO